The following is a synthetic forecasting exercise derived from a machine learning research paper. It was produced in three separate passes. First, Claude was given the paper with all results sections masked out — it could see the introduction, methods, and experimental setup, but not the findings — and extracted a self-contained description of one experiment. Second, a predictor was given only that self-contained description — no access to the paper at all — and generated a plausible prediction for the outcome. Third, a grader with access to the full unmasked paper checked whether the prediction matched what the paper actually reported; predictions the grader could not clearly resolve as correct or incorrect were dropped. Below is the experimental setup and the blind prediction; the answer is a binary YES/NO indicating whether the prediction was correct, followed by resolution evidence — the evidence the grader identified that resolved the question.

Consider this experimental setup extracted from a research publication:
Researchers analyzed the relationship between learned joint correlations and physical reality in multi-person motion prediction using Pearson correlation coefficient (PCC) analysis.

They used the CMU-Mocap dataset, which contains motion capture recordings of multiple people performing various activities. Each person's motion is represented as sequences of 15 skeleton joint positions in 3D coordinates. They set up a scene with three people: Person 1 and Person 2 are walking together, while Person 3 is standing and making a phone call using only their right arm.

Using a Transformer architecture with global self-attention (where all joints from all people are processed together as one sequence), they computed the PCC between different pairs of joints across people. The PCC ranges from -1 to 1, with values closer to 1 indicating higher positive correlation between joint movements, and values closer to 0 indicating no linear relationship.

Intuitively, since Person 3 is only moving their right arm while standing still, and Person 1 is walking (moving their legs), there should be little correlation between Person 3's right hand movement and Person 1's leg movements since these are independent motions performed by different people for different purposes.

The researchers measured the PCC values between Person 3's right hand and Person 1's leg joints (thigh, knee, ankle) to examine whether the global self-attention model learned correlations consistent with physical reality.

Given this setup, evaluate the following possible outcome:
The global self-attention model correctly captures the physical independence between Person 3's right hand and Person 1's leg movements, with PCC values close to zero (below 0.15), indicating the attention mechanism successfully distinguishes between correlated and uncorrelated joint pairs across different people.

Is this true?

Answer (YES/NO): NO